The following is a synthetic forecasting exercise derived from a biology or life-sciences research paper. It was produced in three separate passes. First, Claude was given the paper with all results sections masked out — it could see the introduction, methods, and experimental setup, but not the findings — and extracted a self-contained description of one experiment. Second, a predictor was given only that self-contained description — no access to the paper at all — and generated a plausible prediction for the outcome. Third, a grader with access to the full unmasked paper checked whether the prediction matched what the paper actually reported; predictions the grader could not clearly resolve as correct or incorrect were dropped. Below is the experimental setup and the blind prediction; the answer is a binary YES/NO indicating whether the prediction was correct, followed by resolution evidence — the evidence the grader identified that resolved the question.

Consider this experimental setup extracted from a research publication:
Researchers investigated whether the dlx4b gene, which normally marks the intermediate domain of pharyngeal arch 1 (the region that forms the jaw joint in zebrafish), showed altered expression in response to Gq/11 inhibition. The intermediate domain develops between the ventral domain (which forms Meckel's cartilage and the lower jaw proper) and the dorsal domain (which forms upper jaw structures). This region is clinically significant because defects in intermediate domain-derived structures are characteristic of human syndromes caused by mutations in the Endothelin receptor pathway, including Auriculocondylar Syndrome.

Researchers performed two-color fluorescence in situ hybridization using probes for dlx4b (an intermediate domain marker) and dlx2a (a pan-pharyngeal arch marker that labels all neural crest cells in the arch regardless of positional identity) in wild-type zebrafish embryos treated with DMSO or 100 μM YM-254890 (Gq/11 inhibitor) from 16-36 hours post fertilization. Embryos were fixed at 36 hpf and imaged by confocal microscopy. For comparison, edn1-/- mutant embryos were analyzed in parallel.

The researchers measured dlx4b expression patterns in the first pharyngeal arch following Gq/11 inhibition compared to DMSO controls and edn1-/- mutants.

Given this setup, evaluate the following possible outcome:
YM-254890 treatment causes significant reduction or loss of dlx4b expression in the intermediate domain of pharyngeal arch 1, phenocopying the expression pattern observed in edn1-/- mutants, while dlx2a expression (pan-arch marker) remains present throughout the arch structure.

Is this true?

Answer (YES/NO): NO